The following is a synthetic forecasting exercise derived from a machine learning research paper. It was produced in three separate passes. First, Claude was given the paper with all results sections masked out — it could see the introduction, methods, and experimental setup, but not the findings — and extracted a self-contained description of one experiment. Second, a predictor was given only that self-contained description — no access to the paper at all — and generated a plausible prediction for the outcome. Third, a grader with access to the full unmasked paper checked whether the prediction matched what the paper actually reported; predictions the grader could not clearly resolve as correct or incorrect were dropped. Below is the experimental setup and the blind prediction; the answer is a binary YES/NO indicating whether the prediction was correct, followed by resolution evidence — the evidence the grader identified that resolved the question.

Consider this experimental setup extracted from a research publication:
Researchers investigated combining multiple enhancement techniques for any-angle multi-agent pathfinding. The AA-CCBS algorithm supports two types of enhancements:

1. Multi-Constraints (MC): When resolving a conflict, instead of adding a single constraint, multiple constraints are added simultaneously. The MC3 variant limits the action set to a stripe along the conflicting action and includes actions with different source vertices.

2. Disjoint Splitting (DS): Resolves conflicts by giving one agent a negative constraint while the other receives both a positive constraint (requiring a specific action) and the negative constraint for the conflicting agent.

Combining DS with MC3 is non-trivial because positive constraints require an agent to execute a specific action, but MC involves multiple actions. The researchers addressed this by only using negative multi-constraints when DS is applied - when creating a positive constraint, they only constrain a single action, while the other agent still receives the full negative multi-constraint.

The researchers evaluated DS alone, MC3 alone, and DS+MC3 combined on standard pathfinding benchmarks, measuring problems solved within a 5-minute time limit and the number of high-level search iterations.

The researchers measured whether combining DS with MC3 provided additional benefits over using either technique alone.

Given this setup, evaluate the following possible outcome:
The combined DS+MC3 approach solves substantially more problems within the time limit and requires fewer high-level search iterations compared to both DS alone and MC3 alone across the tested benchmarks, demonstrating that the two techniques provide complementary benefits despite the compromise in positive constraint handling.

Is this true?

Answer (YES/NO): NO